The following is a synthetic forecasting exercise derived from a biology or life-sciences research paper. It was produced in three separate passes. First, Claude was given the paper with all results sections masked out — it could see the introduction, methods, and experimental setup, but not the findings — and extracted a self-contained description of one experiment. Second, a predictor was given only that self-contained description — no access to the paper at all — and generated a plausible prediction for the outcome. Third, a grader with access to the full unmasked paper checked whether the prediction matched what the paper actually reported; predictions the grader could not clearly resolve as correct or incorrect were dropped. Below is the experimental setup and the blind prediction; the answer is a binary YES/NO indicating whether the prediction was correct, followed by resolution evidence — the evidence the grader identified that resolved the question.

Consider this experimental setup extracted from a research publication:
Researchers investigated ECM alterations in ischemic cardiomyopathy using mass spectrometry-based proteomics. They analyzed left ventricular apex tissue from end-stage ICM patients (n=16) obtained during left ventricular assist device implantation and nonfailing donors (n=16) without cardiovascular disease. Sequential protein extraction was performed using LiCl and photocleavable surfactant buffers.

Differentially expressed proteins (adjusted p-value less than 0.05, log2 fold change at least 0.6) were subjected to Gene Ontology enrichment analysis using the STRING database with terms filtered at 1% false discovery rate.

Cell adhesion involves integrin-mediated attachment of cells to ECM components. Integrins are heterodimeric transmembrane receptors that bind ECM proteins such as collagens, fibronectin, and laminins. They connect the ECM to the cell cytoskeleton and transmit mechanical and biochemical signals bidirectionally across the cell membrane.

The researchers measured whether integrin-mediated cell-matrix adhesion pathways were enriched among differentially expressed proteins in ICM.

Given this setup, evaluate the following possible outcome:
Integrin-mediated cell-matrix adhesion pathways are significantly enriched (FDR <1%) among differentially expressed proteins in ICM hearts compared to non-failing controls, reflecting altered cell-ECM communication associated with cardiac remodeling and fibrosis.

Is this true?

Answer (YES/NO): YES